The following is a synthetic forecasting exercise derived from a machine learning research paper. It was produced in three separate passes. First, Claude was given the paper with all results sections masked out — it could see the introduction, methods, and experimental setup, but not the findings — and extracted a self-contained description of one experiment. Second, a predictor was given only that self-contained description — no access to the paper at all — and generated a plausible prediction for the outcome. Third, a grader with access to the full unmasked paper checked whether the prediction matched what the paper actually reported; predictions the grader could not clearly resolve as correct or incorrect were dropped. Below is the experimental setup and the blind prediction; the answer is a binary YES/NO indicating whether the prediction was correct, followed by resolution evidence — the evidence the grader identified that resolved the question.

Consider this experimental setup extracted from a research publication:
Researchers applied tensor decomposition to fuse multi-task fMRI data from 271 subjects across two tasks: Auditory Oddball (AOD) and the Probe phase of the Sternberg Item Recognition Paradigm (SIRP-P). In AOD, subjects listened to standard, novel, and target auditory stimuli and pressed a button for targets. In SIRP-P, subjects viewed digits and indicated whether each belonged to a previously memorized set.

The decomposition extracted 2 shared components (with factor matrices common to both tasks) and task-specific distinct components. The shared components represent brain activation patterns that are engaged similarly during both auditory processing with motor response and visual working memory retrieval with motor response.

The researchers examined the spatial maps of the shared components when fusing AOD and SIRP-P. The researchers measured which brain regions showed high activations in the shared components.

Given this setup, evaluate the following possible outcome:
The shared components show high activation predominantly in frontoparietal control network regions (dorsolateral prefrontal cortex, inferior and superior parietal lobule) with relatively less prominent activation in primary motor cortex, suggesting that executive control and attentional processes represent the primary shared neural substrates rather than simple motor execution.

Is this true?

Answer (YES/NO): NO